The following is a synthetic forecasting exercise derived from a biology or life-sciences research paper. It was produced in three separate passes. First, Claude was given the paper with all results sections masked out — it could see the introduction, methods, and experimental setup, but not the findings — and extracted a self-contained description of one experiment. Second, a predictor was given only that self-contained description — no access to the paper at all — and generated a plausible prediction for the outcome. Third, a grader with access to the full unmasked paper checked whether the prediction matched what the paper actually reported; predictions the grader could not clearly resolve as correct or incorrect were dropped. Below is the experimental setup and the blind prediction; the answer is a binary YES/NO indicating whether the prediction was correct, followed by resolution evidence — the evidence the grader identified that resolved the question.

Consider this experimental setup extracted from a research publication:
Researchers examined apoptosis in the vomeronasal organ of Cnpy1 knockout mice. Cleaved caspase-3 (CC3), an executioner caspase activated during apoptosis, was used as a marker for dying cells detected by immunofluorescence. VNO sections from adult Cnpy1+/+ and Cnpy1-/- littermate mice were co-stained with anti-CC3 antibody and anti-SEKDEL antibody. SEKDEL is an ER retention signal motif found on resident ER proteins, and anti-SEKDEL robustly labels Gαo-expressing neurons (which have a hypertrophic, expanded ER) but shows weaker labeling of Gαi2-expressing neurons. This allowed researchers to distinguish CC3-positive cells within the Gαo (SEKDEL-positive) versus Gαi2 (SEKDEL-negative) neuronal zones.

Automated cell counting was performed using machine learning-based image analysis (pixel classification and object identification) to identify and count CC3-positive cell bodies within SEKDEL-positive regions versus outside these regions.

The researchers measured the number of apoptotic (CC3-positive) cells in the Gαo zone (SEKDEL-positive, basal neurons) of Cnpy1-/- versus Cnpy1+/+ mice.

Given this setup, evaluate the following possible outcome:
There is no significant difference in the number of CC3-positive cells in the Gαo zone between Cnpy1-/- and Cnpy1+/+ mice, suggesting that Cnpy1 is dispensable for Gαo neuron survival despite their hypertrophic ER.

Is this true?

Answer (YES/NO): NO